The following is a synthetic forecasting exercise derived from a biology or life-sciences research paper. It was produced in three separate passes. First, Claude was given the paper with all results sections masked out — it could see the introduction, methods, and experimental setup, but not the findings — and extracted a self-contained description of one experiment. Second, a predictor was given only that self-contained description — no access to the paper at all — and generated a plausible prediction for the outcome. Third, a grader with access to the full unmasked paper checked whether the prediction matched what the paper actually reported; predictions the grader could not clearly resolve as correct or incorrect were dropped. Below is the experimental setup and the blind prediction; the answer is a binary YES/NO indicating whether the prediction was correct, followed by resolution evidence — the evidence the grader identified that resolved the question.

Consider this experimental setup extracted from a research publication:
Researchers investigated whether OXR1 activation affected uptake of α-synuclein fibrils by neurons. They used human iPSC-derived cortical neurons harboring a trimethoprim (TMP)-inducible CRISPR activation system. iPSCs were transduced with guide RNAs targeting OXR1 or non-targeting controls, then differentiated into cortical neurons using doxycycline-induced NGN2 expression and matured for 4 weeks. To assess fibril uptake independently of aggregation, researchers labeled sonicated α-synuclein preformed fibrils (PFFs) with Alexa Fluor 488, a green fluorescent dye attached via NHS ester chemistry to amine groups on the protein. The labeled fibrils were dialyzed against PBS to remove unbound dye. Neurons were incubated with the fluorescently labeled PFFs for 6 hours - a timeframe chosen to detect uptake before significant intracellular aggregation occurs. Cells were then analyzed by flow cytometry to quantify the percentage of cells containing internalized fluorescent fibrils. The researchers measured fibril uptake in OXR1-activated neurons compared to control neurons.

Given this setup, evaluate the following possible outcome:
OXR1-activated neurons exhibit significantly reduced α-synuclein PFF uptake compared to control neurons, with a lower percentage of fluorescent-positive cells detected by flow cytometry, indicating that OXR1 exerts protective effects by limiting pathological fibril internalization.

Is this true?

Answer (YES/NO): NO